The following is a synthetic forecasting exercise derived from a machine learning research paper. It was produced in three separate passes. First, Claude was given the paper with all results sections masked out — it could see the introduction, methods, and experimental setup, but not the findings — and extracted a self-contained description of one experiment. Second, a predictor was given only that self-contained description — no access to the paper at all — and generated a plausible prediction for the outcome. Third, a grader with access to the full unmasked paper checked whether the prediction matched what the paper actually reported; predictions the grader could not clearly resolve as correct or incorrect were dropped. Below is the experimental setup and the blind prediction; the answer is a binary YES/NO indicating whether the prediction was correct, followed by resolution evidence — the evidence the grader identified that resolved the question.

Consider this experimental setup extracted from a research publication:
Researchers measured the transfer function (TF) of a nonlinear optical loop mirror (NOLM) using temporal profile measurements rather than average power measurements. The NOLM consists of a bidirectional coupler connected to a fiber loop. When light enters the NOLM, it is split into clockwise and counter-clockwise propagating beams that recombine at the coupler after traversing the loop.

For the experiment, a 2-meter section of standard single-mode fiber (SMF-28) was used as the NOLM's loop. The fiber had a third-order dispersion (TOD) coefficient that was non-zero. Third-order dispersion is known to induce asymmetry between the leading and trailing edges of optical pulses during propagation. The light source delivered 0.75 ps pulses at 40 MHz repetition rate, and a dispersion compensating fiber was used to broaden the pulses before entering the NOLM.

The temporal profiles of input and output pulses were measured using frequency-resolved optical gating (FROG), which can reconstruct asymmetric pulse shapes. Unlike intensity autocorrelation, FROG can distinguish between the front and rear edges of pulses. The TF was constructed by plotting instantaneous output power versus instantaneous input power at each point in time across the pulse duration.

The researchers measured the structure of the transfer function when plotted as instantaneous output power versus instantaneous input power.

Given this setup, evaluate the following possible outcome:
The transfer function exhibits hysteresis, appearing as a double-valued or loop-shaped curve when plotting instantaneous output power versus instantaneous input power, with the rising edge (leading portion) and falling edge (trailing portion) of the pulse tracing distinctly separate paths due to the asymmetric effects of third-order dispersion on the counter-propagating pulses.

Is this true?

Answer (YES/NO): YES